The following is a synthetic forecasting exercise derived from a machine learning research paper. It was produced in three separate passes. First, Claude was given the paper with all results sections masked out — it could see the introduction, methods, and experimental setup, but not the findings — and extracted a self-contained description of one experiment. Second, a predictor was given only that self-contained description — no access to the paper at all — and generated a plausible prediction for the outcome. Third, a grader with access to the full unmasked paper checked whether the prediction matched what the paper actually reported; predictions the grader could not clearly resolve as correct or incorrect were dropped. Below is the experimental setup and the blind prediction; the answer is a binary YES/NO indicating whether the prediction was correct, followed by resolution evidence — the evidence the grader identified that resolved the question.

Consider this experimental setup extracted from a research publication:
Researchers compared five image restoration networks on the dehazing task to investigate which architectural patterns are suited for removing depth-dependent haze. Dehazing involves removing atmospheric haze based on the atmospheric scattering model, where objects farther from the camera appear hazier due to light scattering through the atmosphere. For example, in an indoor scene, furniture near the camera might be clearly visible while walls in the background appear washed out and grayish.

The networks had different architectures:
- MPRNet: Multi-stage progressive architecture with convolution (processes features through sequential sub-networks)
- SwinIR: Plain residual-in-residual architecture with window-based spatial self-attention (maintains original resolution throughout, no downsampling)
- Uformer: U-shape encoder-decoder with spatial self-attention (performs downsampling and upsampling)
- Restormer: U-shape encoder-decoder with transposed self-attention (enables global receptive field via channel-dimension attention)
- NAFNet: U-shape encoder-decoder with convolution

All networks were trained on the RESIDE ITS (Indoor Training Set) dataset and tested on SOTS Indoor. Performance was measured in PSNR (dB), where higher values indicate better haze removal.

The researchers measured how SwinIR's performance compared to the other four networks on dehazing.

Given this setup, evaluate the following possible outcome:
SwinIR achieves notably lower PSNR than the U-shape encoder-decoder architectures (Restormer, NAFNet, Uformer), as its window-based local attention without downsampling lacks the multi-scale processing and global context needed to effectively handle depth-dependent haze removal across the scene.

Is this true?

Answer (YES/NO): YES